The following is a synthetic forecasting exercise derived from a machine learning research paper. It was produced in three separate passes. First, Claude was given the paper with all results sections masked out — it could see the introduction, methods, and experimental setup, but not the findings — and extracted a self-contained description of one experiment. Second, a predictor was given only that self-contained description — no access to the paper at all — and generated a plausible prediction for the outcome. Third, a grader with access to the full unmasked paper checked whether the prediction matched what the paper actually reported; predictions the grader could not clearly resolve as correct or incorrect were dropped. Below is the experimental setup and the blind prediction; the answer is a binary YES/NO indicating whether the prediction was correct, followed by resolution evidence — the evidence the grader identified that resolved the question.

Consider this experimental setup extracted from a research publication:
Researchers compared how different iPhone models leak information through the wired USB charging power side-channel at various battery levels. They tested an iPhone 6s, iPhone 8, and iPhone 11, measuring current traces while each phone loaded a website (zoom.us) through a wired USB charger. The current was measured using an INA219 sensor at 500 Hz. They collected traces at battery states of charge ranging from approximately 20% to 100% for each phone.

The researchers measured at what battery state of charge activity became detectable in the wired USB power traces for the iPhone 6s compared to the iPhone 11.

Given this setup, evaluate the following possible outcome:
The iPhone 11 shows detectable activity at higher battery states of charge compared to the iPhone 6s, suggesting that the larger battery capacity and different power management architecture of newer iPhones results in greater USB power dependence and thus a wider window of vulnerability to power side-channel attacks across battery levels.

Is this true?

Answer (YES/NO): NO